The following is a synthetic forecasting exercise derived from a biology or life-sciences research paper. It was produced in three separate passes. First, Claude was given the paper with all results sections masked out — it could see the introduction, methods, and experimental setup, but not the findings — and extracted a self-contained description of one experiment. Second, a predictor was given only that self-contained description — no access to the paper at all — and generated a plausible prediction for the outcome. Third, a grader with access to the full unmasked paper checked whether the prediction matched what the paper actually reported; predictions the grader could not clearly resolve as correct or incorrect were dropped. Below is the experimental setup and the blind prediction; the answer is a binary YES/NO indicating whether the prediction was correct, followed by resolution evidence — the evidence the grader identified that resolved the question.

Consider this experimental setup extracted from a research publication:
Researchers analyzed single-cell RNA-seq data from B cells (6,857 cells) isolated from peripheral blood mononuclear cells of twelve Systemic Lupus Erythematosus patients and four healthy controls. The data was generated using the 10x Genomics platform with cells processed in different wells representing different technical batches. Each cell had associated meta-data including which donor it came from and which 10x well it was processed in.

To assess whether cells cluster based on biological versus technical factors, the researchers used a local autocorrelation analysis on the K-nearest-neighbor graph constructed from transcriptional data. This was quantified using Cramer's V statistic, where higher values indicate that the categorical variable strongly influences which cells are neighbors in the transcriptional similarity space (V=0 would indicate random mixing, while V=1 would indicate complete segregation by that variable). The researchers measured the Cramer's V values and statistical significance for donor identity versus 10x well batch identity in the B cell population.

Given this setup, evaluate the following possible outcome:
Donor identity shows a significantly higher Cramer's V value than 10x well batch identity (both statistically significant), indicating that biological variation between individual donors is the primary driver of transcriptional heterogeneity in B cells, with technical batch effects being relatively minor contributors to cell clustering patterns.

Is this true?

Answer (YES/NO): NO